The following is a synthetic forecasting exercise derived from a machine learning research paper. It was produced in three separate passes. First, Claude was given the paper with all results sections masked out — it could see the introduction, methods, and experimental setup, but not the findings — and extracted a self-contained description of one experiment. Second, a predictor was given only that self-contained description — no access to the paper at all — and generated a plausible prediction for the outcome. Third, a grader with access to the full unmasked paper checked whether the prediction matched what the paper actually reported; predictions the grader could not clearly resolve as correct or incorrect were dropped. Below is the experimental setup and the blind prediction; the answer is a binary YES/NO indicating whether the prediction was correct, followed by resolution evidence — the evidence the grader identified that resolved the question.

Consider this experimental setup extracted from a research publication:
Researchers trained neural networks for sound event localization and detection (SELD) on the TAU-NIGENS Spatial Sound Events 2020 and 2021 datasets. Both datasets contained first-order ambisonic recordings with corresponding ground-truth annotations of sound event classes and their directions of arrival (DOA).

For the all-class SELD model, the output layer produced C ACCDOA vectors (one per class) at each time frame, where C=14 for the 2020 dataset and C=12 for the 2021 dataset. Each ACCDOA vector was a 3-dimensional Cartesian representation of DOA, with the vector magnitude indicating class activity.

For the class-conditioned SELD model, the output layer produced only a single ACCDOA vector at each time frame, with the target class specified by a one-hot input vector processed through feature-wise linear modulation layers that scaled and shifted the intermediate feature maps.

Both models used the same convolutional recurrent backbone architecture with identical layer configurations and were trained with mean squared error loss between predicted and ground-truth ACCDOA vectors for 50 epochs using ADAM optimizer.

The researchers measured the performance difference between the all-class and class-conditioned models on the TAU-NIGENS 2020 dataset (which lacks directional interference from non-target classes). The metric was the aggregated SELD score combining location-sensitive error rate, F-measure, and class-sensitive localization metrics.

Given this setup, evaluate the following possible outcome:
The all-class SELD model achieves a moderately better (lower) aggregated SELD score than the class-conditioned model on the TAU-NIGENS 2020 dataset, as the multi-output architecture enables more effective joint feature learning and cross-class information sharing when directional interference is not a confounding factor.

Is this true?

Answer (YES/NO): NO